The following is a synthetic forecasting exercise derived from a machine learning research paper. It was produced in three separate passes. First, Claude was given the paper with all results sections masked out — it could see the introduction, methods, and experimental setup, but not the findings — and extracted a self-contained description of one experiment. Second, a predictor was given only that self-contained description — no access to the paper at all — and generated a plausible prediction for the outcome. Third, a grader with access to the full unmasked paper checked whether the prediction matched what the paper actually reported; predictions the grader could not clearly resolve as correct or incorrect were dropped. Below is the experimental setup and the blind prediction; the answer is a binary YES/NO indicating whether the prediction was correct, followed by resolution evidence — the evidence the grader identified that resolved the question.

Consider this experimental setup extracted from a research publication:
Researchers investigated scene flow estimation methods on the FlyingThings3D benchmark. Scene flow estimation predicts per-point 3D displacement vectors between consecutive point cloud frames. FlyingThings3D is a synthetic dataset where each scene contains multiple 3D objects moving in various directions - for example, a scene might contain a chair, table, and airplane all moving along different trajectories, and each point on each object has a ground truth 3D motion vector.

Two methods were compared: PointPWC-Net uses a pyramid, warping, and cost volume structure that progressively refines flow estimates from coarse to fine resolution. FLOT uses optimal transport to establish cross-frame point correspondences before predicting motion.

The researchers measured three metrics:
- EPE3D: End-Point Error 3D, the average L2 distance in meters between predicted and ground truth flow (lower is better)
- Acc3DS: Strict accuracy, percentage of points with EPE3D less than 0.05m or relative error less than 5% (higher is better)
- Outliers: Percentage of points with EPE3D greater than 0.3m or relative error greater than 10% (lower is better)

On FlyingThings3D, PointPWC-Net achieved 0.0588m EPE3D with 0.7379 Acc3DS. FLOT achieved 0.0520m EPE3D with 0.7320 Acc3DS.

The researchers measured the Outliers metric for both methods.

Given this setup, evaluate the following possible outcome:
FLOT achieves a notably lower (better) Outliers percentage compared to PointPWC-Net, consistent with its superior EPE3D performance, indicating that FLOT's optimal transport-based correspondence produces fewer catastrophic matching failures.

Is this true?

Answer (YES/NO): NO